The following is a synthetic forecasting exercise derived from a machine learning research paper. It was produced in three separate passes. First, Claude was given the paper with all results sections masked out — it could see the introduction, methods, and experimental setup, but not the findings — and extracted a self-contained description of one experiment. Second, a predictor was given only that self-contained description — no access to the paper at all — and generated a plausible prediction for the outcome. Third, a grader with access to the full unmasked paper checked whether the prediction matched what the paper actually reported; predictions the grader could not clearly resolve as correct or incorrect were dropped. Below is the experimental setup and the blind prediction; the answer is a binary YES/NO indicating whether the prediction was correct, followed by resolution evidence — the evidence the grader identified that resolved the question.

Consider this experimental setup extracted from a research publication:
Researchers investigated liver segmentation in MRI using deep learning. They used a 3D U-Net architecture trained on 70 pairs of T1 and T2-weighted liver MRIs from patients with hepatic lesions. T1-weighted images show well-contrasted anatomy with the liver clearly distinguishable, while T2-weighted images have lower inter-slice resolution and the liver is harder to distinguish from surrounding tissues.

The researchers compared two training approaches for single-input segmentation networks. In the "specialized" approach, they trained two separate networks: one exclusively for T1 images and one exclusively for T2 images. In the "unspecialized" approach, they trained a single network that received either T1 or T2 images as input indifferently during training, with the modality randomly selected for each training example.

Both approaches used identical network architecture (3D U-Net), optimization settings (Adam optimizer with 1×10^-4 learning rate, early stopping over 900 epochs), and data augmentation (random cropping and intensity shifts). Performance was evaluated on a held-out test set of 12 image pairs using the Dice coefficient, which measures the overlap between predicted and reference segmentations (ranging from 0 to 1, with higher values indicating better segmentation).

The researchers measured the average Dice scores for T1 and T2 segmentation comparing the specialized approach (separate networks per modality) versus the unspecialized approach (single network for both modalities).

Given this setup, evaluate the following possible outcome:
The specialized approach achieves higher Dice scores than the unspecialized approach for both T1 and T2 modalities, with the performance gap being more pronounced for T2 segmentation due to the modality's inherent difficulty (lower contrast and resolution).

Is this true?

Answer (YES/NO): NO